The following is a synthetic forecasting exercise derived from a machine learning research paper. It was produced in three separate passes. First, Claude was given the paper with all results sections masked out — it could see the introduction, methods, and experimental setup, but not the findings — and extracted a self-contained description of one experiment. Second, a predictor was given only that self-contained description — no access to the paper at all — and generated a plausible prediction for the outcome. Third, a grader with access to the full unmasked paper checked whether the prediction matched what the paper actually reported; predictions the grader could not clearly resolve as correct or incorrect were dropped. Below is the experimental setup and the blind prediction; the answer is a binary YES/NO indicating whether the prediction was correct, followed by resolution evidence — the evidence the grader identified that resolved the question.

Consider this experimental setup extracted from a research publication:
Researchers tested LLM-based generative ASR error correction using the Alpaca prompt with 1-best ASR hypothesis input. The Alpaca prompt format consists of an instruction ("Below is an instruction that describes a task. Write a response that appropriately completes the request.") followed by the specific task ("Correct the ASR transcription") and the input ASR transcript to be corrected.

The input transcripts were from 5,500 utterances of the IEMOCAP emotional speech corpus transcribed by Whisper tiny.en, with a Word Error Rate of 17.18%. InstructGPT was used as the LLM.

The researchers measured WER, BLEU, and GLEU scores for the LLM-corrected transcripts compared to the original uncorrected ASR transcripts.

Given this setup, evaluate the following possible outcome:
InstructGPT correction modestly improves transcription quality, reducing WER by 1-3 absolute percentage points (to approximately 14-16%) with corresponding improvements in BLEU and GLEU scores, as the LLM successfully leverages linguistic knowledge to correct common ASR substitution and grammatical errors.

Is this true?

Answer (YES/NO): NO